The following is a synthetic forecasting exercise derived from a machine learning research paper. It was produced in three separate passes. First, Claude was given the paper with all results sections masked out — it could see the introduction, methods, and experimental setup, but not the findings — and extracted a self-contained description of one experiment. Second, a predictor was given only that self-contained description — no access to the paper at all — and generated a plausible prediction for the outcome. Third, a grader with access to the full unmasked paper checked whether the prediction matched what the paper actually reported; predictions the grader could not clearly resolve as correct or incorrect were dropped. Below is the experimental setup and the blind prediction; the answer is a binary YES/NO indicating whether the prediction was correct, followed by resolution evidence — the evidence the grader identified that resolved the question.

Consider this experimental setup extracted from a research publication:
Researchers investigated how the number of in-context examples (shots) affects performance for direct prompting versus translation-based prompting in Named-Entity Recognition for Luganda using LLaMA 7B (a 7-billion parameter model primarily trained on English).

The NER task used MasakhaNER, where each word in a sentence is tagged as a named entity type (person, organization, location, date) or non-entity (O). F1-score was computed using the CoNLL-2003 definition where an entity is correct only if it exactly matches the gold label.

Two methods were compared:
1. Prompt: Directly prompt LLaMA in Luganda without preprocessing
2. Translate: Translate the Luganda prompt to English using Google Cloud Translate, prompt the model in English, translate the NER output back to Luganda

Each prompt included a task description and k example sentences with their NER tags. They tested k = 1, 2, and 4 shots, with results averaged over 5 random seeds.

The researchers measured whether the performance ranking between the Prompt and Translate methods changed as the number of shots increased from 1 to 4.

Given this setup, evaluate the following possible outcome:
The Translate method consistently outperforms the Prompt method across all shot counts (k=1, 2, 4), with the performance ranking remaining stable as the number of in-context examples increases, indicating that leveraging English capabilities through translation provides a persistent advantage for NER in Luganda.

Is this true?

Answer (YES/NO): NO